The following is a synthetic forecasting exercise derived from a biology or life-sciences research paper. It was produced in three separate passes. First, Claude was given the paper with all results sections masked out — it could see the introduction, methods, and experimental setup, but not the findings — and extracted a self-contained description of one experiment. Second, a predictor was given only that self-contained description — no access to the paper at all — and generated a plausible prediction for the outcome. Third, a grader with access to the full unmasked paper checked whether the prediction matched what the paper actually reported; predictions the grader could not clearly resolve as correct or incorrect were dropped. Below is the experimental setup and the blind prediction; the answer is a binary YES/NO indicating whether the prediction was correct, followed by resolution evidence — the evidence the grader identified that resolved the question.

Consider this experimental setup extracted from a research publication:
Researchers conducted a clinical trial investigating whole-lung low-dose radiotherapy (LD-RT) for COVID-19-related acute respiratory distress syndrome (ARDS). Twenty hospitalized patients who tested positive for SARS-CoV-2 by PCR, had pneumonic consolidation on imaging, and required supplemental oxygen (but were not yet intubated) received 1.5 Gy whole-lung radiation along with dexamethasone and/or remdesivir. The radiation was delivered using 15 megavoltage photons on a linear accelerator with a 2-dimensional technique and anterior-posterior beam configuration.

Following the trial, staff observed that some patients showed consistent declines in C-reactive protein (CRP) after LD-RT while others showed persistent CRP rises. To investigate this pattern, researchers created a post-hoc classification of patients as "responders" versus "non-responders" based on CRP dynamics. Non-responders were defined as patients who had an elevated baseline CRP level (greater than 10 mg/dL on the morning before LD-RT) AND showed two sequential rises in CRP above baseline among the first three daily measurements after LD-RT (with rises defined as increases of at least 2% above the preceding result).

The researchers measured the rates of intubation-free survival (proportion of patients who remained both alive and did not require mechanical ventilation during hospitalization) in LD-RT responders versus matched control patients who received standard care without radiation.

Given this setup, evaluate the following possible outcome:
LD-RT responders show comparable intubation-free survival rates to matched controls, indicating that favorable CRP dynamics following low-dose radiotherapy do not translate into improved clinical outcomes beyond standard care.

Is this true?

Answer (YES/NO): NO